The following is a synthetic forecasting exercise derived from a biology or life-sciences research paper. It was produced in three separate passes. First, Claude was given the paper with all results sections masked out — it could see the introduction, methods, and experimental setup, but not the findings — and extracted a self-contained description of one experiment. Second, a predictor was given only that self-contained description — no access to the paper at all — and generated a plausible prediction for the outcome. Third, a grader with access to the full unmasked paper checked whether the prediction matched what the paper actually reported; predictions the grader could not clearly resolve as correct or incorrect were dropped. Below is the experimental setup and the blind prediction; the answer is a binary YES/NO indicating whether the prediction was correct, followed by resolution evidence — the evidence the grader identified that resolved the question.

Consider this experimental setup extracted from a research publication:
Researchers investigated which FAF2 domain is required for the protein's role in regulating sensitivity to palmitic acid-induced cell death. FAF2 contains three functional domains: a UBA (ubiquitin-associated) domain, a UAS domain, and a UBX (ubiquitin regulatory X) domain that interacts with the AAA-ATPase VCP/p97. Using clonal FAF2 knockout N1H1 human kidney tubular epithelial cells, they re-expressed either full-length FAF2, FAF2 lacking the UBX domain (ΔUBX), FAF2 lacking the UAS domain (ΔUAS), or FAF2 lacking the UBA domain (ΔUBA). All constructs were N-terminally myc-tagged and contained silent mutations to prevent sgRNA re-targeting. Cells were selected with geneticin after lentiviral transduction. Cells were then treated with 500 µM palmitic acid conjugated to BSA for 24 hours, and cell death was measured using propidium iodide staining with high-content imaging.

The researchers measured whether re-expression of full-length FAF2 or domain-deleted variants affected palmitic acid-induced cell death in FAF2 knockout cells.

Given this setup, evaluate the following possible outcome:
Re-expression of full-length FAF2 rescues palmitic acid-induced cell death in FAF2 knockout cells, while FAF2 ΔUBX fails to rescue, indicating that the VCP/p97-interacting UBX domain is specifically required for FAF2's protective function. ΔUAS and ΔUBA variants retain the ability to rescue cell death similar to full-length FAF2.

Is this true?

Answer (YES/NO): NO